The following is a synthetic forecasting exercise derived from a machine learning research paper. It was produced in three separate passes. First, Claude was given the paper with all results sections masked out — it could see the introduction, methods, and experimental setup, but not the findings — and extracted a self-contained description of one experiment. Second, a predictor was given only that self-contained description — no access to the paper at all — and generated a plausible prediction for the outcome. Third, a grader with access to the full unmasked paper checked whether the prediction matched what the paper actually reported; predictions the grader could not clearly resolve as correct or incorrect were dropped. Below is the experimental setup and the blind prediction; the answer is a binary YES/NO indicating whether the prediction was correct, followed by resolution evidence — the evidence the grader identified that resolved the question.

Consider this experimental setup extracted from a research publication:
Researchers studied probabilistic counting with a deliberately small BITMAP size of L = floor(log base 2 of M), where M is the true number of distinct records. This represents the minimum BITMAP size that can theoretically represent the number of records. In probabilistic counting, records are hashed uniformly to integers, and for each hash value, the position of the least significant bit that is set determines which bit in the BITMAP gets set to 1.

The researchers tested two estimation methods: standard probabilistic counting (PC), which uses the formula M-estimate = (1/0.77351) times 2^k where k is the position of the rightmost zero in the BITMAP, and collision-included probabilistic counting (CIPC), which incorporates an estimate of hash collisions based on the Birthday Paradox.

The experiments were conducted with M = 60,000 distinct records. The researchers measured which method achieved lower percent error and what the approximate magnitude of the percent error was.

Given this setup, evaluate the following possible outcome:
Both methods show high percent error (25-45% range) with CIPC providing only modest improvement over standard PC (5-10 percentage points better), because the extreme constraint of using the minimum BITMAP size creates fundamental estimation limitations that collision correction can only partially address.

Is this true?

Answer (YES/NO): NO